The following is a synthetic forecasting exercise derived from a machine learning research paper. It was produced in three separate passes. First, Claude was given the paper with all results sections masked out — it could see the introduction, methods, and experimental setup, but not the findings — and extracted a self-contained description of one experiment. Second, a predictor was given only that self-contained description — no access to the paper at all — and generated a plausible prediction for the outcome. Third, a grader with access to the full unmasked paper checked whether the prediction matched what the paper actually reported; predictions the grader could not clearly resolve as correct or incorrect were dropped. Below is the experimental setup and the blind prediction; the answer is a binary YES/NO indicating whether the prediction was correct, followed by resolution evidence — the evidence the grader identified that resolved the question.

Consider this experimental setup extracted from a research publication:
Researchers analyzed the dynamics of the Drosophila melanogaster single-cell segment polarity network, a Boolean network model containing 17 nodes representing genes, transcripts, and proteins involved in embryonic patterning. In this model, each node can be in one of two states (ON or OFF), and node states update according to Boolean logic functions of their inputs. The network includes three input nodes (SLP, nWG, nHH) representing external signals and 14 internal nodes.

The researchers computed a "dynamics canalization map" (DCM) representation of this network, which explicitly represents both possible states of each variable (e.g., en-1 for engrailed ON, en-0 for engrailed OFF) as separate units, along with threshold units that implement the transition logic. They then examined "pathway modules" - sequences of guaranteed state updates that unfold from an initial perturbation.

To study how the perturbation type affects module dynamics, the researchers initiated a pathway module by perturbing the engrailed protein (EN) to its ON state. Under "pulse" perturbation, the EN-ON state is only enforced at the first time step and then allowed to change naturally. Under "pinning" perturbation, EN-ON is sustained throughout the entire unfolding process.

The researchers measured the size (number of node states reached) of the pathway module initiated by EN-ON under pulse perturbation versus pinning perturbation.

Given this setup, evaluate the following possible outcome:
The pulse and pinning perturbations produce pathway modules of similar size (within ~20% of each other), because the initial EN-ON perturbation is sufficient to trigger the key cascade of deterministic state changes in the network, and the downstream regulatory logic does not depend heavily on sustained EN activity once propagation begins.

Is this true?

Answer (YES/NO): NO